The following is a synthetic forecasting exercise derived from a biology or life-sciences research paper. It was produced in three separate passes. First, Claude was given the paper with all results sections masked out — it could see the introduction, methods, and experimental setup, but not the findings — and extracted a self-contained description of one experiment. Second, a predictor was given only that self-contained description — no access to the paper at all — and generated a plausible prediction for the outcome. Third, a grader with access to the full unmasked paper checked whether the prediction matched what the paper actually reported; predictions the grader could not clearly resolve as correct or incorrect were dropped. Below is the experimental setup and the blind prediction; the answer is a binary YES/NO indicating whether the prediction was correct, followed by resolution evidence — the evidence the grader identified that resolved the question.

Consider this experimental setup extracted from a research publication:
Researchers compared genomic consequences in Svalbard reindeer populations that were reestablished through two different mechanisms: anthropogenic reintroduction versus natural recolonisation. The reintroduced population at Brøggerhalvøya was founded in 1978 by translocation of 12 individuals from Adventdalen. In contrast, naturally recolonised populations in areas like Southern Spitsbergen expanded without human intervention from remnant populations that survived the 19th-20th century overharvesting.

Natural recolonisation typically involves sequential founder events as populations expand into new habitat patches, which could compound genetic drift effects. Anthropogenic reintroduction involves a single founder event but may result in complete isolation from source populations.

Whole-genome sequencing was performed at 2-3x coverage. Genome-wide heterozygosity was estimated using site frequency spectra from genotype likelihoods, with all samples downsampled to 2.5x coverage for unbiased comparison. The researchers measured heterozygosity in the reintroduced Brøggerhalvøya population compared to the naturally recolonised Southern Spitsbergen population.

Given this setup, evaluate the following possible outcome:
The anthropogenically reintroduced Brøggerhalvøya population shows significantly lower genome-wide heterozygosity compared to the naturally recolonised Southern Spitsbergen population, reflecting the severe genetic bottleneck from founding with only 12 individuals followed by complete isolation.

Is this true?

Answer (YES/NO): NO